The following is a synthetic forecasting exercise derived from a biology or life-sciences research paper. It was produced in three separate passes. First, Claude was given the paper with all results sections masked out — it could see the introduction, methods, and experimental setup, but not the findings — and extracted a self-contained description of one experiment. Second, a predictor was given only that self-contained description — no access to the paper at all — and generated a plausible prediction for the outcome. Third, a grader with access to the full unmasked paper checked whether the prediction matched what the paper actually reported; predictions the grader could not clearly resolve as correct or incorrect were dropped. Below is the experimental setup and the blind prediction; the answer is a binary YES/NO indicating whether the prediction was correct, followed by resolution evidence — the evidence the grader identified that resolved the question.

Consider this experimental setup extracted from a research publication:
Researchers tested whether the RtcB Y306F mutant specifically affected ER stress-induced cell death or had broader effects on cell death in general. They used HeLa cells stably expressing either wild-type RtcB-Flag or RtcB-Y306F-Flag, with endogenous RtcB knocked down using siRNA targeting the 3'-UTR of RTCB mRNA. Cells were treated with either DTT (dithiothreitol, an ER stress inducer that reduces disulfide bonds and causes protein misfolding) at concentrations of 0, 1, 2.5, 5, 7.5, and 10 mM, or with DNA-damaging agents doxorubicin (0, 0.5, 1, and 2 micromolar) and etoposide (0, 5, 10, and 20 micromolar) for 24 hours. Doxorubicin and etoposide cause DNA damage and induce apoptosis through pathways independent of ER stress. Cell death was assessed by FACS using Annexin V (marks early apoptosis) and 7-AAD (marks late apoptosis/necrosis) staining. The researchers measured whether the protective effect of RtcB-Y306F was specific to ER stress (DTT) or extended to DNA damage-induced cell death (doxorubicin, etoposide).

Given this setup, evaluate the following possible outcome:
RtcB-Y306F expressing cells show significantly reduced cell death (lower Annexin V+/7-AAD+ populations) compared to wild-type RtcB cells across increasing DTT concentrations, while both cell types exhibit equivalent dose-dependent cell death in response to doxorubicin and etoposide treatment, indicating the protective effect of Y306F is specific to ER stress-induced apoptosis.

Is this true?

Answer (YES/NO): NO